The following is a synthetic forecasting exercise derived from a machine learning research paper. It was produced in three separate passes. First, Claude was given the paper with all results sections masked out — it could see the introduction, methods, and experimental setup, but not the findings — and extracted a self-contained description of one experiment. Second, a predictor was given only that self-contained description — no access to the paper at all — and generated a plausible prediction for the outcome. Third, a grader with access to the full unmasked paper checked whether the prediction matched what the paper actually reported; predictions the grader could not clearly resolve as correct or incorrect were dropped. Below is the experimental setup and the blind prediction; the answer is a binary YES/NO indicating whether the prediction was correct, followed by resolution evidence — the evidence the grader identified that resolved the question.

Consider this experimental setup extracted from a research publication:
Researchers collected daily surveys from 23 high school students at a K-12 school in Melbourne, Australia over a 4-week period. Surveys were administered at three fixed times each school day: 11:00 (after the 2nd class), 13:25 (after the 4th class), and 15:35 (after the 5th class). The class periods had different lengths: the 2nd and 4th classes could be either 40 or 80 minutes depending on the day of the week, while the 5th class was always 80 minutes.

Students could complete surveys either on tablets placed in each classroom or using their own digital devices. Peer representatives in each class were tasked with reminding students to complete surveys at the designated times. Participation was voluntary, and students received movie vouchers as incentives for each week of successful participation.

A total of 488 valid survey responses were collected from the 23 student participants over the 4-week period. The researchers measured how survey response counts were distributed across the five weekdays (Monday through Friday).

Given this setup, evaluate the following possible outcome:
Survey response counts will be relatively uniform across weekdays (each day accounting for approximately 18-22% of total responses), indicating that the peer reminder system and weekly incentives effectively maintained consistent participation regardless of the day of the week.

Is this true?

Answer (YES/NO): NO